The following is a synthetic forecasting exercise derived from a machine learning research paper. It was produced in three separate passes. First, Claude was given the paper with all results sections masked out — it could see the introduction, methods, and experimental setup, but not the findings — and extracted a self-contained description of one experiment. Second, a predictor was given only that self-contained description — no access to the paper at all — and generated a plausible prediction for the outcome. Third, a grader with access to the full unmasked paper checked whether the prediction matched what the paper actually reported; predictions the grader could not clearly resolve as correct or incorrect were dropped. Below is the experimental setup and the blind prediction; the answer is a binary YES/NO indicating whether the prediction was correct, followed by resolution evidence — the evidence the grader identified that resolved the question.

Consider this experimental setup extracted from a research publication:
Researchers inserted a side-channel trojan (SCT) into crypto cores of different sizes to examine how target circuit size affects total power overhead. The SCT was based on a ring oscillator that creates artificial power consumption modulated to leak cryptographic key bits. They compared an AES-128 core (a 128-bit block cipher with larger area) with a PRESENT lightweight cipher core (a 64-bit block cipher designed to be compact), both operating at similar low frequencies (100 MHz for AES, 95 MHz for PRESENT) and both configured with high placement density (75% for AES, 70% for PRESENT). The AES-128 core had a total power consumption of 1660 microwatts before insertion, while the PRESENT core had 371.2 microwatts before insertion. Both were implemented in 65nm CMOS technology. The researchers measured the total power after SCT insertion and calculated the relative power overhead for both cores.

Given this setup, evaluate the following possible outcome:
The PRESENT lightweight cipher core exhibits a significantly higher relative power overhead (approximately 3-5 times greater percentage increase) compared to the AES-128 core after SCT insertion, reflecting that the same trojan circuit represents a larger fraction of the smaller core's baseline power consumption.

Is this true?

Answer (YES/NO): YES